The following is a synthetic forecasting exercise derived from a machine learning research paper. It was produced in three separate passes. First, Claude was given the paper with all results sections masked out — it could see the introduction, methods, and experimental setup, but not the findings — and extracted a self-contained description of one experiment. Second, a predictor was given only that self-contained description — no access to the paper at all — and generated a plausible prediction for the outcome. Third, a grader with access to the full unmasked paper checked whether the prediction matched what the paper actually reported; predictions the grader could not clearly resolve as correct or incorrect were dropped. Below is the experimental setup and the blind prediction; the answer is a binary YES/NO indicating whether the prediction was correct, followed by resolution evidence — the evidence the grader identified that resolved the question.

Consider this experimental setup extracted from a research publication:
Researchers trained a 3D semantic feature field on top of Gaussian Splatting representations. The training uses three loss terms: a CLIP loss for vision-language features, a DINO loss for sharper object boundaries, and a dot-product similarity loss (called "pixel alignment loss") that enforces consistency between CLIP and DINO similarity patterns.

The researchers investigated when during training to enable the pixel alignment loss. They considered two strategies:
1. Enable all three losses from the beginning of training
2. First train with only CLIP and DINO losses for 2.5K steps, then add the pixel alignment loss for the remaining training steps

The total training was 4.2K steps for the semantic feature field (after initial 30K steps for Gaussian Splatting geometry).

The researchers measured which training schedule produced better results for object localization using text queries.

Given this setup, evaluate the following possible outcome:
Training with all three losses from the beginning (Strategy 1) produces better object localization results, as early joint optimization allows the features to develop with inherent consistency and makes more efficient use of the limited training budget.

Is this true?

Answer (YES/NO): NO